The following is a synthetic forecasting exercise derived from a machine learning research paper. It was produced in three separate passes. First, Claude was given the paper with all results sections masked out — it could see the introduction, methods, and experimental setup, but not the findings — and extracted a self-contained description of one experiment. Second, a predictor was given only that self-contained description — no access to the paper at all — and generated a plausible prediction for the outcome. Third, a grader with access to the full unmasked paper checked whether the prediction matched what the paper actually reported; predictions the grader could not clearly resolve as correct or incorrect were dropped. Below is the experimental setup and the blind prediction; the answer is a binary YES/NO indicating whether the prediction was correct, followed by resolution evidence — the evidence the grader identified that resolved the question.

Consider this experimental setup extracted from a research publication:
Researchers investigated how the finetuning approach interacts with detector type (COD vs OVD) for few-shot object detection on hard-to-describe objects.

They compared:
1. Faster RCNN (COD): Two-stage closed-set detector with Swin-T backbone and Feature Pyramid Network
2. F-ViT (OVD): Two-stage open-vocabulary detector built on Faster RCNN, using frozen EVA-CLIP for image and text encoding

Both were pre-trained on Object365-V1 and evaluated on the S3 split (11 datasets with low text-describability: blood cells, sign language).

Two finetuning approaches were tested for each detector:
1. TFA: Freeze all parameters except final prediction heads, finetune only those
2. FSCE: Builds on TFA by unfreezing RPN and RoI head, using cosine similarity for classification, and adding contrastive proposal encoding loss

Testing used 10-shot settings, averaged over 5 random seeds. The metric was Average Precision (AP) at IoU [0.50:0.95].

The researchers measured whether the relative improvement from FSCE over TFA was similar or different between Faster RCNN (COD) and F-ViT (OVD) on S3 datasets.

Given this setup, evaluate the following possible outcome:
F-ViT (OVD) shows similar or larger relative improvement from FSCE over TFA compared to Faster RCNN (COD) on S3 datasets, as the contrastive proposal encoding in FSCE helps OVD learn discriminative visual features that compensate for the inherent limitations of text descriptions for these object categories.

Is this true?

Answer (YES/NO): YES